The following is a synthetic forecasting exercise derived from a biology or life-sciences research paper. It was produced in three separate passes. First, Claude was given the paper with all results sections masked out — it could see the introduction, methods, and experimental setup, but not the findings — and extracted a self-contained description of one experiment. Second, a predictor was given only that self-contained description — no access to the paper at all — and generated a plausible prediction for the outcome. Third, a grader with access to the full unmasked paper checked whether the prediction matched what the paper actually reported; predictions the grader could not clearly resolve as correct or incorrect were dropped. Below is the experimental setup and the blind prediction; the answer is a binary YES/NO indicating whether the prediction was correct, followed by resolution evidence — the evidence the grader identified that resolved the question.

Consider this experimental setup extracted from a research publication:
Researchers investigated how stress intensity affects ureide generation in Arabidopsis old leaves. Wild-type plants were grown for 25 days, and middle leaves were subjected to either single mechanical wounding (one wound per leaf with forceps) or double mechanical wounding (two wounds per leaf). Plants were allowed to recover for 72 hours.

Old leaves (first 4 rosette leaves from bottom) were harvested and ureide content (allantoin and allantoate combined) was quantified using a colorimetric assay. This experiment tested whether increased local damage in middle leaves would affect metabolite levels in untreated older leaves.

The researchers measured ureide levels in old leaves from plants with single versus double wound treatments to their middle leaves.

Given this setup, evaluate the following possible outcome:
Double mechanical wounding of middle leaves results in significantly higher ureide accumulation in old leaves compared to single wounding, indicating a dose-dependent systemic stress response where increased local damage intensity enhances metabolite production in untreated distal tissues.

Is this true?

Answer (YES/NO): YES